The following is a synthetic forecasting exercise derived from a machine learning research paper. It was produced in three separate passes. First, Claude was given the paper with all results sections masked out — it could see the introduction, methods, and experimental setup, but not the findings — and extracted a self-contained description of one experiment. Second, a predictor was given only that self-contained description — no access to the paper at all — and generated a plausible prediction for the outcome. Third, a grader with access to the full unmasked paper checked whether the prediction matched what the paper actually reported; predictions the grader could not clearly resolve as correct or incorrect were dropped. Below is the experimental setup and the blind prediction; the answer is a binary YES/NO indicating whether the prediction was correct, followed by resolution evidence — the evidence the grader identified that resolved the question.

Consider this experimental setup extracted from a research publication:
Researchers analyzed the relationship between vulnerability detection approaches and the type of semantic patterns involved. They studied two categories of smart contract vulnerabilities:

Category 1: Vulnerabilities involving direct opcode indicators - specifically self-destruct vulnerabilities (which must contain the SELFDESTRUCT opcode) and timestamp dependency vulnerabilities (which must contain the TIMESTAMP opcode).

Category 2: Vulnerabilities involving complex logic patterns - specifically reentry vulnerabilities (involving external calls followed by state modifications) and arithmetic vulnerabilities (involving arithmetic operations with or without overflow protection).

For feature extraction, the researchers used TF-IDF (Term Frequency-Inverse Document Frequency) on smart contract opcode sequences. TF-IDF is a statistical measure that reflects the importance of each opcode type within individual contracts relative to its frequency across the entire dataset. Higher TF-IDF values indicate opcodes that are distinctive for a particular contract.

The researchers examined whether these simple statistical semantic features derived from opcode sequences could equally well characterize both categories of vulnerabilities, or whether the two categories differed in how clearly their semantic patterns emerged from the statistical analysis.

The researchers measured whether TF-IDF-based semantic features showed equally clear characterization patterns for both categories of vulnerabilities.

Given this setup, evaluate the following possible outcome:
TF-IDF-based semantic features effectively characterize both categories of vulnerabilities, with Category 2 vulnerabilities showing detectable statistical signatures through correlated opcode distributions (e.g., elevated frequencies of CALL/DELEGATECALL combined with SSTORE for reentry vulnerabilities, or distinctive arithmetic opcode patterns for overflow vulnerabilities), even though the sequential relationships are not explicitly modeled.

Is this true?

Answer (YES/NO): NO